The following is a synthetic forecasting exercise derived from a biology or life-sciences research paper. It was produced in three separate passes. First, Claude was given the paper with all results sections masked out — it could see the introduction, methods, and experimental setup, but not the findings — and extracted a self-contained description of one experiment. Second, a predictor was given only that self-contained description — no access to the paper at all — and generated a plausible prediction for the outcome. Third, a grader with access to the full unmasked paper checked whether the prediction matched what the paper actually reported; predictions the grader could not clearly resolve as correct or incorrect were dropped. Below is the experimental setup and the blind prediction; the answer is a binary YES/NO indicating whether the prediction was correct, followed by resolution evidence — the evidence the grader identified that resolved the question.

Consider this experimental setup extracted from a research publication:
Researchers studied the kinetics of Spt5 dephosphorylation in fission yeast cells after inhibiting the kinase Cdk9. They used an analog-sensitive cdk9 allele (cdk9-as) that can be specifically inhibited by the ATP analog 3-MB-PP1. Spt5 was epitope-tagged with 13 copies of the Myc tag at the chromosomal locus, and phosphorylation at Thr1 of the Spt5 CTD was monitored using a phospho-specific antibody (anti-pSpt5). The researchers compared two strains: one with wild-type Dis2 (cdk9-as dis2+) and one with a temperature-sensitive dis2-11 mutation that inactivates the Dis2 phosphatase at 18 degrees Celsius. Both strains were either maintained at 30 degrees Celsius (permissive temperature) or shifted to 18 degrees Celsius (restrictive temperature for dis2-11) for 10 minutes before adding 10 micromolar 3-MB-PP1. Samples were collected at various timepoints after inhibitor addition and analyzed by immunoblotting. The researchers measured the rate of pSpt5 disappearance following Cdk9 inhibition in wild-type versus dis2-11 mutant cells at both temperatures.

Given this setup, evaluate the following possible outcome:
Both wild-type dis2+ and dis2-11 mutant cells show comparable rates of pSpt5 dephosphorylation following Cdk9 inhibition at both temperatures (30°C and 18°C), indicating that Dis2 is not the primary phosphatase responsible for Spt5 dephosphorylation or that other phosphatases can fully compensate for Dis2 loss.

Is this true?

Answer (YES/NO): NO